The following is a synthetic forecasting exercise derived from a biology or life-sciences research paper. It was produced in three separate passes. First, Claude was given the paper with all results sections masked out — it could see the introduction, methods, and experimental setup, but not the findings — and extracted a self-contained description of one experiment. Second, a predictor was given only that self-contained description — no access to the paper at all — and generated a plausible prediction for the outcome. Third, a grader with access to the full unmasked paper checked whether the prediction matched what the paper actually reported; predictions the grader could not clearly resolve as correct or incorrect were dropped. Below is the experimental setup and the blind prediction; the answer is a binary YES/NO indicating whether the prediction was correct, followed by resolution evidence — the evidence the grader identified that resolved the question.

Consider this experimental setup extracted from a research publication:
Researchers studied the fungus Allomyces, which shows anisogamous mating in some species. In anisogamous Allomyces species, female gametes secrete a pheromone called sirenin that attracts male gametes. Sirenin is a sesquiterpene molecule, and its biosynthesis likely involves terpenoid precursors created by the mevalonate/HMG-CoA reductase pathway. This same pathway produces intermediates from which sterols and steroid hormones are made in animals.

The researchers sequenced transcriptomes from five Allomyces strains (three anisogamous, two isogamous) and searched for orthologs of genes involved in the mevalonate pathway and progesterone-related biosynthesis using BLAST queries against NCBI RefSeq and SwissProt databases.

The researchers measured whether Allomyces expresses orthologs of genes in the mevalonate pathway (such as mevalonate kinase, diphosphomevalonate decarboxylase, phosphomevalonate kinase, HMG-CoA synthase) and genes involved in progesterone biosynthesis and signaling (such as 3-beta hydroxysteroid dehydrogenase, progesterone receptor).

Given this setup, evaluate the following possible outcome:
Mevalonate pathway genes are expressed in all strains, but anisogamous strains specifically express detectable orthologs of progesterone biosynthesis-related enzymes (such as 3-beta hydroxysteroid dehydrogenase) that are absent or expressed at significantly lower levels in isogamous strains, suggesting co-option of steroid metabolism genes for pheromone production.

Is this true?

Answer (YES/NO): NO